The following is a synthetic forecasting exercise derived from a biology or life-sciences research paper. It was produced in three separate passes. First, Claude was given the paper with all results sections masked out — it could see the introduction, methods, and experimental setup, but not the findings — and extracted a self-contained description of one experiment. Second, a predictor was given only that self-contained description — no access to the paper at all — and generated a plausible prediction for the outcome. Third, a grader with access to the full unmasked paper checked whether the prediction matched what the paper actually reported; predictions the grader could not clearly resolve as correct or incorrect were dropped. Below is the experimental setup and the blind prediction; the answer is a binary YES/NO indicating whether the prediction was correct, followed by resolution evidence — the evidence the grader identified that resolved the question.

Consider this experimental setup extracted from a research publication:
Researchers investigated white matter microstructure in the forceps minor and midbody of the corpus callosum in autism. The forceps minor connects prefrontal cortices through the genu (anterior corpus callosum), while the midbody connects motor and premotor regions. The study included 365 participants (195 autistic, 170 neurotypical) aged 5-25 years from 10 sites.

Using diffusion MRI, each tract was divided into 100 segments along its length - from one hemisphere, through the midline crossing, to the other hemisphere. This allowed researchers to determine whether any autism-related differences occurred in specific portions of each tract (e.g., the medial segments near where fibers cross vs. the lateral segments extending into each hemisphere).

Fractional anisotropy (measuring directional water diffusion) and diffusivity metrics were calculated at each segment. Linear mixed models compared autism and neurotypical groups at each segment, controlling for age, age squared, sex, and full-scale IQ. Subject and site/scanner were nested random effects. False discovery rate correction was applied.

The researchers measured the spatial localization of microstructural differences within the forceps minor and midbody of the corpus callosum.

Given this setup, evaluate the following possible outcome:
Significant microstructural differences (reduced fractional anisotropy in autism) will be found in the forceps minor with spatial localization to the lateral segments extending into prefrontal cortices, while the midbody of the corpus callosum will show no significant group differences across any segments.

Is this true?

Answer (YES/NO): NO